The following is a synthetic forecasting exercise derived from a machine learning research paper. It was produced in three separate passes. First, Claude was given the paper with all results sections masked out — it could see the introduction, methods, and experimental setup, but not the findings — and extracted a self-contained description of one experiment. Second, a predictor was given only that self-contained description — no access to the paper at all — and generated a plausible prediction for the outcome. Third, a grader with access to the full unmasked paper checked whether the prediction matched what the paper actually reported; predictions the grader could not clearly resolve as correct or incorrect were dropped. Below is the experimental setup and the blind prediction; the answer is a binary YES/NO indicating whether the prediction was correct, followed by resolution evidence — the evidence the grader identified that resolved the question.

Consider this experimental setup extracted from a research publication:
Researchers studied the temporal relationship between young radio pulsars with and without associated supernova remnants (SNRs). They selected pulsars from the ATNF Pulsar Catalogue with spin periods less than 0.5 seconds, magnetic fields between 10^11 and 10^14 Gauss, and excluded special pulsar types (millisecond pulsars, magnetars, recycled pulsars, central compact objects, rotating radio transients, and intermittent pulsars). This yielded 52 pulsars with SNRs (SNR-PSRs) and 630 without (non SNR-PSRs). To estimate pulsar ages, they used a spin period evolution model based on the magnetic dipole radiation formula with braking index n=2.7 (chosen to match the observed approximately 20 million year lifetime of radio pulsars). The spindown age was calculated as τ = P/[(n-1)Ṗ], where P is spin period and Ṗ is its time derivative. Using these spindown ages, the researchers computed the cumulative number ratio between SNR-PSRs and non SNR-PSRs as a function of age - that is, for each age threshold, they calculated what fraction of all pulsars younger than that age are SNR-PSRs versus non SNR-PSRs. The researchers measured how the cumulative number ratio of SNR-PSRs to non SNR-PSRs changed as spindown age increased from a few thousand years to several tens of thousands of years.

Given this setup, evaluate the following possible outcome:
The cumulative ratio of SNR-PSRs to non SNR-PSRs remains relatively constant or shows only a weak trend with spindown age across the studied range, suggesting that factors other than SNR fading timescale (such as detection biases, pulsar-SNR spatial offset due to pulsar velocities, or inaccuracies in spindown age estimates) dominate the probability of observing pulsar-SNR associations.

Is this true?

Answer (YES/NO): NO